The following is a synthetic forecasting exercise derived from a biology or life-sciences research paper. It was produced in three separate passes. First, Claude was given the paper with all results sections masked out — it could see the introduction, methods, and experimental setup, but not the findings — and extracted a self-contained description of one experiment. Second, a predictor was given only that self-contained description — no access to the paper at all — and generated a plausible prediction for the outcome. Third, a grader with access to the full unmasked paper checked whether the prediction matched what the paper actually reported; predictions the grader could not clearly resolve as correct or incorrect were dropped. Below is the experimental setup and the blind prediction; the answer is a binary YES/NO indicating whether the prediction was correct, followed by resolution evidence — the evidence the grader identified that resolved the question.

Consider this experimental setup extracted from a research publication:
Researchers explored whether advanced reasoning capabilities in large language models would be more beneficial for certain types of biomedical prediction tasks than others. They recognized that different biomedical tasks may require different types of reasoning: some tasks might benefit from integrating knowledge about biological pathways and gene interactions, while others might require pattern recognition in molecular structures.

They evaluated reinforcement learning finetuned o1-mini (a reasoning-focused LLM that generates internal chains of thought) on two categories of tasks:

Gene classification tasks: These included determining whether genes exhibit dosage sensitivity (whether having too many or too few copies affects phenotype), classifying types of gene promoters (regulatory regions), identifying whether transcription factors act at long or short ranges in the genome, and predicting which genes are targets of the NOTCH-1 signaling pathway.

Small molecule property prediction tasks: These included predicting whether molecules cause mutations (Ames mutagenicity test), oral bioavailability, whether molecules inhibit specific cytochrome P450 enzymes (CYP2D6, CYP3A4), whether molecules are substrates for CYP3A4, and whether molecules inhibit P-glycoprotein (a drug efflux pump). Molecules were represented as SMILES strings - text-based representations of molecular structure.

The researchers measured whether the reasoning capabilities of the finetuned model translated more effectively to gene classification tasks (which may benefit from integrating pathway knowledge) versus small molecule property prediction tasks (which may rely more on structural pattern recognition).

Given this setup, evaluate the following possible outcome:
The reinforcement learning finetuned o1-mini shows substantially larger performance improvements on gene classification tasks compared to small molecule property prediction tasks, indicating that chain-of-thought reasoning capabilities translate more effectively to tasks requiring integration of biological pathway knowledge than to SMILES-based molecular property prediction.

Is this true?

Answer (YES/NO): YES